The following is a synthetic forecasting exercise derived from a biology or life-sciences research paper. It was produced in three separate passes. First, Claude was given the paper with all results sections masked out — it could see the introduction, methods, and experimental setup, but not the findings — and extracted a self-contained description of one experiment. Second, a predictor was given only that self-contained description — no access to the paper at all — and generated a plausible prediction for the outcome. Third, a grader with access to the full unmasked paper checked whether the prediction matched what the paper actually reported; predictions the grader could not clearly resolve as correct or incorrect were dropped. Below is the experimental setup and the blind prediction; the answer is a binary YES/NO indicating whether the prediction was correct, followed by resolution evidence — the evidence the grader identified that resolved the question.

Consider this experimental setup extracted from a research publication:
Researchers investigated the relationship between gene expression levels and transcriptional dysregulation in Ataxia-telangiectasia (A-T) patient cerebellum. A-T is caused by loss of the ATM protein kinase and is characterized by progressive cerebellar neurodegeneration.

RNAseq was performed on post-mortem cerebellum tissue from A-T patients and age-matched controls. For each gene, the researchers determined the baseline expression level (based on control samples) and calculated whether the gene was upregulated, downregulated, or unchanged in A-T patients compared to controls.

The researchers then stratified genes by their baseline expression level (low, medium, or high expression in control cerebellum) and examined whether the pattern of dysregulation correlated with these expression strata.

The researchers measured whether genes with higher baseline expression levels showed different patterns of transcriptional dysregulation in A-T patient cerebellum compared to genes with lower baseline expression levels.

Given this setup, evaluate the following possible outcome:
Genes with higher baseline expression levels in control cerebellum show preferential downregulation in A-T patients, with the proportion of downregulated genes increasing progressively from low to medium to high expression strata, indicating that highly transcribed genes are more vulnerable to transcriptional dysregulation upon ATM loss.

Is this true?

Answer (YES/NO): YES